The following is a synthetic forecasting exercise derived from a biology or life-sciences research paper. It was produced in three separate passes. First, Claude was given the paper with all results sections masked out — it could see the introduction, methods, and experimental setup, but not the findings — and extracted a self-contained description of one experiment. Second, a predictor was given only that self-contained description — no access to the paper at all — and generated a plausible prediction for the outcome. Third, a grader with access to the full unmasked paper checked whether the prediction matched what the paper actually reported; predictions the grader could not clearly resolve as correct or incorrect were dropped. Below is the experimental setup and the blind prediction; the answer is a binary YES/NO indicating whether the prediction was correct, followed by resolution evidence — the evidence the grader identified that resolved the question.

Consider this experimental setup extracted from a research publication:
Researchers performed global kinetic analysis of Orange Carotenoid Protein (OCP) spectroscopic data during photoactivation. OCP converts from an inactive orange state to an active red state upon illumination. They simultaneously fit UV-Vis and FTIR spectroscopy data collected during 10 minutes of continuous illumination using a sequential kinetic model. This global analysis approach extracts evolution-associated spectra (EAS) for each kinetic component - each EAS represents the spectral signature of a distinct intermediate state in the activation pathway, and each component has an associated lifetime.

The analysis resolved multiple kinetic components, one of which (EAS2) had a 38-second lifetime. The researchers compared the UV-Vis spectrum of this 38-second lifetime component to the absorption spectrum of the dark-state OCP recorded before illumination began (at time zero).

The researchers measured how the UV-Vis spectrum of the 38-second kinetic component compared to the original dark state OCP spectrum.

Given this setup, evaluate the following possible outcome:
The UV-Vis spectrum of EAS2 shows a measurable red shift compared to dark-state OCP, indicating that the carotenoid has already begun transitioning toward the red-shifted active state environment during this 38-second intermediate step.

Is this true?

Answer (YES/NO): NO